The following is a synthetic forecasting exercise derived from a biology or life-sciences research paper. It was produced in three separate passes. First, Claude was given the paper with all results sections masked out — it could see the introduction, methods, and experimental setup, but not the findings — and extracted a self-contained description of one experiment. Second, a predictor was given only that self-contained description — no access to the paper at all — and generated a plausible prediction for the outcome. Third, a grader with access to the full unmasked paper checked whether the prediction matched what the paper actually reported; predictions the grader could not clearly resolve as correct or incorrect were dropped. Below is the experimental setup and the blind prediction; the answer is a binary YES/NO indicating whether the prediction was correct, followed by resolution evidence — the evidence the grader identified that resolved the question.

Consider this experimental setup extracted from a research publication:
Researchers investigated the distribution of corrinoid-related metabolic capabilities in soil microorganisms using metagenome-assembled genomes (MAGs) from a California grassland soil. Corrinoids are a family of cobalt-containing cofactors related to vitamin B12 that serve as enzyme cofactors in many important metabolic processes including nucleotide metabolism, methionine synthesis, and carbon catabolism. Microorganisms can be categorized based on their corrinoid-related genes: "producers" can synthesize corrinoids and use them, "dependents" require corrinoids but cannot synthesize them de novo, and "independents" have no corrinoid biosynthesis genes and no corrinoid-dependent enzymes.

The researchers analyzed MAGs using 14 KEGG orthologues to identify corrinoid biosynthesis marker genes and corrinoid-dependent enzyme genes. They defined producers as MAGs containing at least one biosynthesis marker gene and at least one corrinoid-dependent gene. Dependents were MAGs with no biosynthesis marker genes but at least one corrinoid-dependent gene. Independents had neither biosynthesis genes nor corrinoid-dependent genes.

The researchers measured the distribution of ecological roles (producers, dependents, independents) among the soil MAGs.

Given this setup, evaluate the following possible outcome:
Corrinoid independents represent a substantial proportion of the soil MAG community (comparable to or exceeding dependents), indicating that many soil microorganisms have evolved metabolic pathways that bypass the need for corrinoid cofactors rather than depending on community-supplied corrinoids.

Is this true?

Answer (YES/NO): NO